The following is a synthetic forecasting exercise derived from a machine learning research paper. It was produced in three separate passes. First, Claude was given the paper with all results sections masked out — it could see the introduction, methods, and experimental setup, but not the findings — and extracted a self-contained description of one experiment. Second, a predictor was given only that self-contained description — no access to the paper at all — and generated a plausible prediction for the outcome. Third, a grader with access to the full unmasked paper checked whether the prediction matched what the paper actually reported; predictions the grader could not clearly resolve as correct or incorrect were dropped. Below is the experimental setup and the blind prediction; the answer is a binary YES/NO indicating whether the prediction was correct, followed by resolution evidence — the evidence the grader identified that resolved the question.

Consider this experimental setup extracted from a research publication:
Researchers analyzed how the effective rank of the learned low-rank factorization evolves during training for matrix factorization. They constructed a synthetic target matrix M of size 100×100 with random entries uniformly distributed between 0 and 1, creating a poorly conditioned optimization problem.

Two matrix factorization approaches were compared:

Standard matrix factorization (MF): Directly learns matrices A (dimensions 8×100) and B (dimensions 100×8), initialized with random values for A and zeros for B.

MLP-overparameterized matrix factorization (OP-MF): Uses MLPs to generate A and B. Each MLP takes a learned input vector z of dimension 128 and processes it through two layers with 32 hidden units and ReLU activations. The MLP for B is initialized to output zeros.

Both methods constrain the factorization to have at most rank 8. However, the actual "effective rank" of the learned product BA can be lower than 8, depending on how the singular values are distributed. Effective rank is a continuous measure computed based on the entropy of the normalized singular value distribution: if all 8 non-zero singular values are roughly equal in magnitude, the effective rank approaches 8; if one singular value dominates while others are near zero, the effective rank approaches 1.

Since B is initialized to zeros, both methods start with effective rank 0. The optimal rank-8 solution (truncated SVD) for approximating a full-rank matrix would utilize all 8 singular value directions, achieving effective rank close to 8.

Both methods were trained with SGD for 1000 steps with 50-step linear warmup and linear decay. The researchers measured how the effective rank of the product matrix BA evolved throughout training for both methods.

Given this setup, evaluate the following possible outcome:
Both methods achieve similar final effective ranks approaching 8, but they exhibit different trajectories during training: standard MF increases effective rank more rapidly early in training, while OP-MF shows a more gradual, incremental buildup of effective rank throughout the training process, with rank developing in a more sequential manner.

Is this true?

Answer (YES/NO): NO